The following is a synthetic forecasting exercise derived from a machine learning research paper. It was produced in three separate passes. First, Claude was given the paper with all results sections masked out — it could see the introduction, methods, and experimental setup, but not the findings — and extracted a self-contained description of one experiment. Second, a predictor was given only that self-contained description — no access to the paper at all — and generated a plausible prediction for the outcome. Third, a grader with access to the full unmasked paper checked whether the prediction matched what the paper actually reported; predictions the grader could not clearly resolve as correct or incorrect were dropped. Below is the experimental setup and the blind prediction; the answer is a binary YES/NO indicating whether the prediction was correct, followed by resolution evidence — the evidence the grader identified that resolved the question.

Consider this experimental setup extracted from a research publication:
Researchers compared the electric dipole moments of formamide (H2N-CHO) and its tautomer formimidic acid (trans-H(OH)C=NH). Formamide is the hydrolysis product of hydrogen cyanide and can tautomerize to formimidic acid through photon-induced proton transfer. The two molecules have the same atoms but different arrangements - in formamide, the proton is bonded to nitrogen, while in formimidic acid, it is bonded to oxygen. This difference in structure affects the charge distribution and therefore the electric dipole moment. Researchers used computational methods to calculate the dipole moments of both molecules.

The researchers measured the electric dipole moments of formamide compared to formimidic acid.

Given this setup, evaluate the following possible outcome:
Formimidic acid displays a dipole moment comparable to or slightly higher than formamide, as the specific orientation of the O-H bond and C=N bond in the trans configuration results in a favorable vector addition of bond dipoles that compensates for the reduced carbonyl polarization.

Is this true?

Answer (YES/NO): NO